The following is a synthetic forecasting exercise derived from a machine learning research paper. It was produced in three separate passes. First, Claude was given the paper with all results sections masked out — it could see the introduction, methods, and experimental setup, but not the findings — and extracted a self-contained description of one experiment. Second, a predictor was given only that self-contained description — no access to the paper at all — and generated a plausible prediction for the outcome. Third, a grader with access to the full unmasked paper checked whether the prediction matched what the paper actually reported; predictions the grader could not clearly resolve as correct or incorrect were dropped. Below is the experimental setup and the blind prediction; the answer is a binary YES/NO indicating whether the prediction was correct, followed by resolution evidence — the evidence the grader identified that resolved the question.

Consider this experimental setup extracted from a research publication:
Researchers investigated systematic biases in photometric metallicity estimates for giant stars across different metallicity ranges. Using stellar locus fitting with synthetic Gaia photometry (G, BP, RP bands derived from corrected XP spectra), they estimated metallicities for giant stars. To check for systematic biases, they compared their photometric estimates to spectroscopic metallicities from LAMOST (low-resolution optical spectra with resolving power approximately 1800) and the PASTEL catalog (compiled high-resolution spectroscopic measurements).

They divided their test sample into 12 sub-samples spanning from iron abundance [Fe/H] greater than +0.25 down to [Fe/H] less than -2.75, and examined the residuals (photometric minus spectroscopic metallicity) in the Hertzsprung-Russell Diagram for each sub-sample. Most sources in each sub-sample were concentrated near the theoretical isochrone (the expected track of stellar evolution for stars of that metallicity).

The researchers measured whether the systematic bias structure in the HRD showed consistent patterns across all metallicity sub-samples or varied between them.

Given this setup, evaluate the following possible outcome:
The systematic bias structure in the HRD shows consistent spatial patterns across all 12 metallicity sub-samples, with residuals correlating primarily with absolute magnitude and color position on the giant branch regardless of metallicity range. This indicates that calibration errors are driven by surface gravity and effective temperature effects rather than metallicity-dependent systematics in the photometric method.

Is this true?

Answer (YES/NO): NO